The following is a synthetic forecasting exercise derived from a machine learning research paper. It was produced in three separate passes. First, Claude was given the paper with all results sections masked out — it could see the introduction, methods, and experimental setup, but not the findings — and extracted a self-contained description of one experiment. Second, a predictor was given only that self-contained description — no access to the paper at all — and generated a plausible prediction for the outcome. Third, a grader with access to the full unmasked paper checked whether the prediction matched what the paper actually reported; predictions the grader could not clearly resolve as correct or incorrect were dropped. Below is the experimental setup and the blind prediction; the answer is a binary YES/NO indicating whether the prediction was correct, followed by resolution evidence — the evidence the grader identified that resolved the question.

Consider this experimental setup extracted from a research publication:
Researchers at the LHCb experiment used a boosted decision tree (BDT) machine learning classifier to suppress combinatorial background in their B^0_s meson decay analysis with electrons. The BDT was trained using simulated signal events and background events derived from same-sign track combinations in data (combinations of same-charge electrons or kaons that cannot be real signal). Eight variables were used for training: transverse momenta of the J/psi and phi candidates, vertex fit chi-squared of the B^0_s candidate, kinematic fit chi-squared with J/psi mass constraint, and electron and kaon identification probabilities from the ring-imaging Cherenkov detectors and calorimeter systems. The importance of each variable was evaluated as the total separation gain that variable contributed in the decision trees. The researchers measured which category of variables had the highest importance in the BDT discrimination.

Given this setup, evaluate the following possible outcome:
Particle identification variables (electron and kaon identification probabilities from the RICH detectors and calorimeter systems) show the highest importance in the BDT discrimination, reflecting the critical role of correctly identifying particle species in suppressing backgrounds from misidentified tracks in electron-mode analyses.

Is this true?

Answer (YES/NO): YES